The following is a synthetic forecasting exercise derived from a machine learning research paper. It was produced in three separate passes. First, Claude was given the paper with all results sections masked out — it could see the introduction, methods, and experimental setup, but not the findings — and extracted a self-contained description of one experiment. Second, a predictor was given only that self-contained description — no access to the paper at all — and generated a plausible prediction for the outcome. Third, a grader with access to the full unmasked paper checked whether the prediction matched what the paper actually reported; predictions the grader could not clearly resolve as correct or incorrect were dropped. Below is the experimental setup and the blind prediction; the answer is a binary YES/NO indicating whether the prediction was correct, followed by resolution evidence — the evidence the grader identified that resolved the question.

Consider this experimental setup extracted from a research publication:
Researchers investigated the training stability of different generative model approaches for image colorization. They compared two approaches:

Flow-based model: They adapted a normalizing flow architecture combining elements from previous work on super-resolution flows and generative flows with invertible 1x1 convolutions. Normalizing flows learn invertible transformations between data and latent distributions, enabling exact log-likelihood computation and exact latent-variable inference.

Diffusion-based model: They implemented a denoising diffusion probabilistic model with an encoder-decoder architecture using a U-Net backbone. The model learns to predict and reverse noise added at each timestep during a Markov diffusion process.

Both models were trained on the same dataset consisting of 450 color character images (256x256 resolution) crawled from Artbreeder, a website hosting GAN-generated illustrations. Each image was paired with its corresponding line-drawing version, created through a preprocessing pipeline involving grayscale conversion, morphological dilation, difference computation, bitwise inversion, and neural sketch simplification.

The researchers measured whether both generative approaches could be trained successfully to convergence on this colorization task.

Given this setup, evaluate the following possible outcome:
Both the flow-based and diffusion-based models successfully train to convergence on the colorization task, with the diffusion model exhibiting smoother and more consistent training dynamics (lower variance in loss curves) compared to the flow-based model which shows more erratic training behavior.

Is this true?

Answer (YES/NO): NO